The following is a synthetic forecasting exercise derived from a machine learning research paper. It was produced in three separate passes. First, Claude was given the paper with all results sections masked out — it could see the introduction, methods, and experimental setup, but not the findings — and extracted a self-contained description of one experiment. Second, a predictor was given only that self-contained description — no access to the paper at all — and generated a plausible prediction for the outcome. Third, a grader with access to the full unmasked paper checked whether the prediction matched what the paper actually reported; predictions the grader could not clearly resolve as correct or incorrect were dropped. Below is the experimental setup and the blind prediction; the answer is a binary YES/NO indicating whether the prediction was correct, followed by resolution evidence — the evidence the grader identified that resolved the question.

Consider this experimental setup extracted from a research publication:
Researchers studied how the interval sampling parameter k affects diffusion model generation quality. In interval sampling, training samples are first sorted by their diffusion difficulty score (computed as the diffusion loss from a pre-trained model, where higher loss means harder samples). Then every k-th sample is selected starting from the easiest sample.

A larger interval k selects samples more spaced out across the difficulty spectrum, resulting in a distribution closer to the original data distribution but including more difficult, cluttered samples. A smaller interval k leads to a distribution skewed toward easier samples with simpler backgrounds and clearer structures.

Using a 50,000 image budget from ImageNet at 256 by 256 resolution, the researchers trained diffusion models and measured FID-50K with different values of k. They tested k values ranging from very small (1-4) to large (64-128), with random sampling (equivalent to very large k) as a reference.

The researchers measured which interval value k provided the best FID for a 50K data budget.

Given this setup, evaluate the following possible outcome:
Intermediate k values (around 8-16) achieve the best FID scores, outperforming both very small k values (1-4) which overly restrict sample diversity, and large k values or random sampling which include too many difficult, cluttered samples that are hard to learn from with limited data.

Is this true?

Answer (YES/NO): YES